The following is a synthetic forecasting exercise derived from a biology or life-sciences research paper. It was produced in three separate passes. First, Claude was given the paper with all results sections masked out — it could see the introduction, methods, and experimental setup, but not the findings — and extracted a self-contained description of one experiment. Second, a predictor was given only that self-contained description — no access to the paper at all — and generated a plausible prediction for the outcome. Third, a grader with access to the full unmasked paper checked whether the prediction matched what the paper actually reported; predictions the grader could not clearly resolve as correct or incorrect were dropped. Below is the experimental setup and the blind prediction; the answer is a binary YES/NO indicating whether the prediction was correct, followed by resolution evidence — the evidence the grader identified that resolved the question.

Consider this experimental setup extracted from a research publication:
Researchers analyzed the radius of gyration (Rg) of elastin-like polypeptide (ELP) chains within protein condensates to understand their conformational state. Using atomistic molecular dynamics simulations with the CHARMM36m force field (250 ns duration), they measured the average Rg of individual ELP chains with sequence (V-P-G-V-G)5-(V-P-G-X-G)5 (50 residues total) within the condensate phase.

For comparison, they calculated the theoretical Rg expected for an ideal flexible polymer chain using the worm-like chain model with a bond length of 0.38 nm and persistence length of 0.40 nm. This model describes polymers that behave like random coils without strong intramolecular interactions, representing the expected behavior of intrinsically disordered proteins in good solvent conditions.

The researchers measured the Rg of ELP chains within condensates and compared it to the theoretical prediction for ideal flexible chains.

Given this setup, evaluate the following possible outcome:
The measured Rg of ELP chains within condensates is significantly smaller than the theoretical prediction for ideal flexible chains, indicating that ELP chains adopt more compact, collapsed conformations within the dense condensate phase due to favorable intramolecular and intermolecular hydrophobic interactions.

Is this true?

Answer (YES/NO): NO